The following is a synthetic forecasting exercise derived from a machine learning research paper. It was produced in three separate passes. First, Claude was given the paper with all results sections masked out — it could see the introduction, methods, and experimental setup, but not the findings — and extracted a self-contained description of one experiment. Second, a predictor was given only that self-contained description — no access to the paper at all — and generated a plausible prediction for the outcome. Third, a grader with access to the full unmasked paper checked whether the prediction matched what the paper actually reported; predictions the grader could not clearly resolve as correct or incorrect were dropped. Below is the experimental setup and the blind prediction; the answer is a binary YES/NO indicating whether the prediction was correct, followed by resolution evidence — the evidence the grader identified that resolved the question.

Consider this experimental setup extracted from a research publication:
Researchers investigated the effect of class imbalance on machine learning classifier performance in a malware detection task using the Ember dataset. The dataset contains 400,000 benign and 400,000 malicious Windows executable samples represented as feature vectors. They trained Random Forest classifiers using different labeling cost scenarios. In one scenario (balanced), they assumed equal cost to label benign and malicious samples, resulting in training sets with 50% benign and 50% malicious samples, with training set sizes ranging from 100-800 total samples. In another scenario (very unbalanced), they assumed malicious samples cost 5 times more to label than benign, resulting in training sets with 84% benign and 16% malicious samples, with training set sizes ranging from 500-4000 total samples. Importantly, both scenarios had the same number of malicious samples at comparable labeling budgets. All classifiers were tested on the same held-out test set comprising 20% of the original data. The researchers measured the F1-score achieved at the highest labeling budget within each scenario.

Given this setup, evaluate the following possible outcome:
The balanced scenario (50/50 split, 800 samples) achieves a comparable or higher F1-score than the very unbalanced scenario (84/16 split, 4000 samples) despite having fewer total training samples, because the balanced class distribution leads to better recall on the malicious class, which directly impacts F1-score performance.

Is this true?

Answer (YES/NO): YES